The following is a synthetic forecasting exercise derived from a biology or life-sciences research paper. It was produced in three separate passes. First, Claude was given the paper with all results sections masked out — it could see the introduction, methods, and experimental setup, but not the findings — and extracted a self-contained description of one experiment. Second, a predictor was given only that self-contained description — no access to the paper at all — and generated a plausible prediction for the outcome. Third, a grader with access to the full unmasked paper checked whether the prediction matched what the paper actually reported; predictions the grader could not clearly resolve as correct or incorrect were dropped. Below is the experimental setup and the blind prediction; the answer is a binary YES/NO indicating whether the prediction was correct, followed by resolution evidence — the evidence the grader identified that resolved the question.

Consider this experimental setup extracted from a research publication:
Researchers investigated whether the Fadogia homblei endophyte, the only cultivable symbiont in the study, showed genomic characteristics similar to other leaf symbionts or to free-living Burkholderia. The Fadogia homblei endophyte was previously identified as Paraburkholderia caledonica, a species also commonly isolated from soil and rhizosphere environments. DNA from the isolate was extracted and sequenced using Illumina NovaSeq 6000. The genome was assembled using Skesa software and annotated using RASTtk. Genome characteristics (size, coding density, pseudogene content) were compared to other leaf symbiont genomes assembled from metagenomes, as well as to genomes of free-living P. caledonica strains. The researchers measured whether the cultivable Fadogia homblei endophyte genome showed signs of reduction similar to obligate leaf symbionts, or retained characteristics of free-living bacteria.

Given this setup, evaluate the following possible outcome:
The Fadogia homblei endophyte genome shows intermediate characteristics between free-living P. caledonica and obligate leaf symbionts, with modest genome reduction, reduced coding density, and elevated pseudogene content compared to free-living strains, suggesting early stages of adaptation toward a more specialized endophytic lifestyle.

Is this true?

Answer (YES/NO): YES